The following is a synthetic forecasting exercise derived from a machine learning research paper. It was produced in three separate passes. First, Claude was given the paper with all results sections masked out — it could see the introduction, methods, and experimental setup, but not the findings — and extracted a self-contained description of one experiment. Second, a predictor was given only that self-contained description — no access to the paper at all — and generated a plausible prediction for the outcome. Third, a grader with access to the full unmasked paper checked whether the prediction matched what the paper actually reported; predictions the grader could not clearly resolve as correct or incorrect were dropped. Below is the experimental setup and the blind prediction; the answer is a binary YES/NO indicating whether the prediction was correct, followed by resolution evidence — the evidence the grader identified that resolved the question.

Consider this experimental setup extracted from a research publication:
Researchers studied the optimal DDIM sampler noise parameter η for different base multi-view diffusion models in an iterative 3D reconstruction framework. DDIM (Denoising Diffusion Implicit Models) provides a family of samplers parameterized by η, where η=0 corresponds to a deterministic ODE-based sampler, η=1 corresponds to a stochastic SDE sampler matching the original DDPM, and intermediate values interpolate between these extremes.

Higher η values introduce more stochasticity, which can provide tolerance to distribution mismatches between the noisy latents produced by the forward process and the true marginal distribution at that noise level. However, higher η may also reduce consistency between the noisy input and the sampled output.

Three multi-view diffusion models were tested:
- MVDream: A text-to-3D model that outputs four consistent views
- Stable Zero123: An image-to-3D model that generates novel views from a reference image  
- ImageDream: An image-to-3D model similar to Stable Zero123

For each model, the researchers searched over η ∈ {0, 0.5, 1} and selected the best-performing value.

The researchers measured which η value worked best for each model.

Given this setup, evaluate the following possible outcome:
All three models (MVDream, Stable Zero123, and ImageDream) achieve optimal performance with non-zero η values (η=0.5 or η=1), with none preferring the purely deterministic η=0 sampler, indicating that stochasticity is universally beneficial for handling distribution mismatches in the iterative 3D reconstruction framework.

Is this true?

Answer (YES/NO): NO